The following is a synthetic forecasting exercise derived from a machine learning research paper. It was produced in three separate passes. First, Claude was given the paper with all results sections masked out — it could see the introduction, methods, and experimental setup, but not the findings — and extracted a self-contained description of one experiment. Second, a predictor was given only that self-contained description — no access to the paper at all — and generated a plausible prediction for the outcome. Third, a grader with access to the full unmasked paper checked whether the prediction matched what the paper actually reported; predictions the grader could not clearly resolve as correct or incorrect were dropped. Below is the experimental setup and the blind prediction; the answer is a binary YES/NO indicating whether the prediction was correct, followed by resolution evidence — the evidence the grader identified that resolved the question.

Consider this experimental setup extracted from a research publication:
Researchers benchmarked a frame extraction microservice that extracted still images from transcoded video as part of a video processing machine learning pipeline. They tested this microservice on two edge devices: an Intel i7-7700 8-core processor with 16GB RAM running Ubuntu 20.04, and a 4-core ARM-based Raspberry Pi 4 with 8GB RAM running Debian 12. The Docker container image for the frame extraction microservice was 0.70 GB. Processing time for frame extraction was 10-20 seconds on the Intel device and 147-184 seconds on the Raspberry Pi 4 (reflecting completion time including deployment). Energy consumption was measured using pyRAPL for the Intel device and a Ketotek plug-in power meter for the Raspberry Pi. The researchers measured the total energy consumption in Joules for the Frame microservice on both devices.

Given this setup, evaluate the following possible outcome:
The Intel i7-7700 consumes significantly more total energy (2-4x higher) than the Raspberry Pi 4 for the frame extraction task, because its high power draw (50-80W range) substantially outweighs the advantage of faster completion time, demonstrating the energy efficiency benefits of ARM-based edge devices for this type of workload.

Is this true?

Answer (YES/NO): NO